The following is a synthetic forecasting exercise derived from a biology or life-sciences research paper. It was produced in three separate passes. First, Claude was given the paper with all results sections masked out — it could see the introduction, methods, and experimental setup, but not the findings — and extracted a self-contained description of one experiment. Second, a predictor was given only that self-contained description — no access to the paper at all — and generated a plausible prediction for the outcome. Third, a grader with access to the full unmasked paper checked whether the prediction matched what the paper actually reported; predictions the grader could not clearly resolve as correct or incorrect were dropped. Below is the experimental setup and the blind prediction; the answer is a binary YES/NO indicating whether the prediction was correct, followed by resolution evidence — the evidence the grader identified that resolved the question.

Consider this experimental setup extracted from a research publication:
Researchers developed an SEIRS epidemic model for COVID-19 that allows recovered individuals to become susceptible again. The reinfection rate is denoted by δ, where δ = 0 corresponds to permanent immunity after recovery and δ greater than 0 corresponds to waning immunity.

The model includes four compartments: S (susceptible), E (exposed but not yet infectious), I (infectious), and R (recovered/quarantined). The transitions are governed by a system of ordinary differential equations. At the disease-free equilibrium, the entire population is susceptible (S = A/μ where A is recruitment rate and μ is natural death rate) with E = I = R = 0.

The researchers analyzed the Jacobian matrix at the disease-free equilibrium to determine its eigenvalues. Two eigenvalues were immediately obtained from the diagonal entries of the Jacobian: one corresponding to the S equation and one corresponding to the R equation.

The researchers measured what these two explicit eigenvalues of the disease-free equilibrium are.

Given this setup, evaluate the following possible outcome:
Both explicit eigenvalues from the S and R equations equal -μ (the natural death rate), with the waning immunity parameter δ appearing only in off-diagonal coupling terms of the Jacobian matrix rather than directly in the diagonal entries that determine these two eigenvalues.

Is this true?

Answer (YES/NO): NO